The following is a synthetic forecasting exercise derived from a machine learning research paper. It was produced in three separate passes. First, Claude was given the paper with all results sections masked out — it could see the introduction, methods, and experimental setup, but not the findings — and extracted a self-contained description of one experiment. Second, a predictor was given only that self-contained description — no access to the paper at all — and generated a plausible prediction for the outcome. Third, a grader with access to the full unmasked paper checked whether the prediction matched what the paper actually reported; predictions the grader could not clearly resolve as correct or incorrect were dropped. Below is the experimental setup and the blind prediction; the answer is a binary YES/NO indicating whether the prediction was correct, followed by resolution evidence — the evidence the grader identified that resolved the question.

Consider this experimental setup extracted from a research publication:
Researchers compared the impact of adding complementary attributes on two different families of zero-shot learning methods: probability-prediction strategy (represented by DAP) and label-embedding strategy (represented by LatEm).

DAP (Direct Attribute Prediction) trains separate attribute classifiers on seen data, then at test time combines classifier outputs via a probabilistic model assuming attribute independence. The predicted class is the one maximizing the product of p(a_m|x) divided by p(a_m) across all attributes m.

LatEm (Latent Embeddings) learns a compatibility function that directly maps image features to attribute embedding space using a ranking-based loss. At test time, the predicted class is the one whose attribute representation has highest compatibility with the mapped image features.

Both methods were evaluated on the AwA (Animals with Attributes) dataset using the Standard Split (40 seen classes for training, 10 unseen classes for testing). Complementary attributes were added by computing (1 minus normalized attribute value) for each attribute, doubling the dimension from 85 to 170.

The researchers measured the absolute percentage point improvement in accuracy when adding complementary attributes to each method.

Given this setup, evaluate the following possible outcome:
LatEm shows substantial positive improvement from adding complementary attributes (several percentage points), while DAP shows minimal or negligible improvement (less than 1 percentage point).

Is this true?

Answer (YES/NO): NO